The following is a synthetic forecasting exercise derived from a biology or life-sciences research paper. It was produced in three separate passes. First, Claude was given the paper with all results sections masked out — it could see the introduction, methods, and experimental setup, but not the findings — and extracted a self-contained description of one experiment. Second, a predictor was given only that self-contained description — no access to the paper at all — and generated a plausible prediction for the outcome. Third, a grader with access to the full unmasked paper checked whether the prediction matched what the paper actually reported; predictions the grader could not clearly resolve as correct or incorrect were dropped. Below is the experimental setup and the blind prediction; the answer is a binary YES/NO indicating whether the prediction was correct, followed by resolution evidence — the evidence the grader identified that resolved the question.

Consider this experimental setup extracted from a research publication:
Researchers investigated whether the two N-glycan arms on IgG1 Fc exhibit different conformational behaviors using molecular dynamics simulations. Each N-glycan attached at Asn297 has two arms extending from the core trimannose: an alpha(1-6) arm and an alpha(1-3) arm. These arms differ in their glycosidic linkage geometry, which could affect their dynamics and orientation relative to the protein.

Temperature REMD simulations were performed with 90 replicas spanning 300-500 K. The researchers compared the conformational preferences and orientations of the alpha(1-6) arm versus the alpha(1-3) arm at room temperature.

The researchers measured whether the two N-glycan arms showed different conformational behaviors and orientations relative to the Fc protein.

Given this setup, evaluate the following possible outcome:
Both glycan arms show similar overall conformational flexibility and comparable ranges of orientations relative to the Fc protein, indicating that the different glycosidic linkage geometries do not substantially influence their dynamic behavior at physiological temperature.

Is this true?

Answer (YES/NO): NO